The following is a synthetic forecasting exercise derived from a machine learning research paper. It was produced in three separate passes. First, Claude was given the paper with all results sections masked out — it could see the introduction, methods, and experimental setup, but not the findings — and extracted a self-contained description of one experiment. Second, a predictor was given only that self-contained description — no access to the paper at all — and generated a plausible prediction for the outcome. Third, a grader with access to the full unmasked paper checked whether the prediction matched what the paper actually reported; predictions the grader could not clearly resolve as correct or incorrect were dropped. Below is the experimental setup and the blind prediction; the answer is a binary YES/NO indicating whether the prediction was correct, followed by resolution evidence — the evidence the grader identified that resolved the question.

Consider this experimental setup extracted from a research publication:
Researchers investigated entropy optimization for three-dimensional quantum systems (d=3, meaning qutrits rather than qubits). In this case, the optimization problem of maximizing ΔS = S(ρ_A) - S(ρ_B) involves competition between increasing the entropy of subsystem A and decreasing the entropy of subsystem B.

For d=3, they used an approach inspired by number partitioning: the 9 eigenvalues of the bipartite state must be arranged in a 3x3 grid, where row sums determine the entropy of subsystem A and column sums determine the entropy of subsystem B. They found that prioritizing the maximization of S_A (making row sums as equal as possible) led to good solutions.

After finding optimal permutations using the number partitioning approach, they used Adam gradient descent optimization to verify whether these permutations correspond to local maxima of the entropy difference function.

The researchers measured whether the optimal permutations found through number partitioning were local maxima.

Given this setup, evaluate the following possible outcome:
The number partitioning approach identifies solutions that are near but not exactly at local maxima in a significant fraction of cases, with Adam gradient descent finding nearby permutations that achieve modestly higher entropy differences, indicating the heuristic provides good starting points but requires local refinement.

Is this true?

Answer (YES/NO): NO